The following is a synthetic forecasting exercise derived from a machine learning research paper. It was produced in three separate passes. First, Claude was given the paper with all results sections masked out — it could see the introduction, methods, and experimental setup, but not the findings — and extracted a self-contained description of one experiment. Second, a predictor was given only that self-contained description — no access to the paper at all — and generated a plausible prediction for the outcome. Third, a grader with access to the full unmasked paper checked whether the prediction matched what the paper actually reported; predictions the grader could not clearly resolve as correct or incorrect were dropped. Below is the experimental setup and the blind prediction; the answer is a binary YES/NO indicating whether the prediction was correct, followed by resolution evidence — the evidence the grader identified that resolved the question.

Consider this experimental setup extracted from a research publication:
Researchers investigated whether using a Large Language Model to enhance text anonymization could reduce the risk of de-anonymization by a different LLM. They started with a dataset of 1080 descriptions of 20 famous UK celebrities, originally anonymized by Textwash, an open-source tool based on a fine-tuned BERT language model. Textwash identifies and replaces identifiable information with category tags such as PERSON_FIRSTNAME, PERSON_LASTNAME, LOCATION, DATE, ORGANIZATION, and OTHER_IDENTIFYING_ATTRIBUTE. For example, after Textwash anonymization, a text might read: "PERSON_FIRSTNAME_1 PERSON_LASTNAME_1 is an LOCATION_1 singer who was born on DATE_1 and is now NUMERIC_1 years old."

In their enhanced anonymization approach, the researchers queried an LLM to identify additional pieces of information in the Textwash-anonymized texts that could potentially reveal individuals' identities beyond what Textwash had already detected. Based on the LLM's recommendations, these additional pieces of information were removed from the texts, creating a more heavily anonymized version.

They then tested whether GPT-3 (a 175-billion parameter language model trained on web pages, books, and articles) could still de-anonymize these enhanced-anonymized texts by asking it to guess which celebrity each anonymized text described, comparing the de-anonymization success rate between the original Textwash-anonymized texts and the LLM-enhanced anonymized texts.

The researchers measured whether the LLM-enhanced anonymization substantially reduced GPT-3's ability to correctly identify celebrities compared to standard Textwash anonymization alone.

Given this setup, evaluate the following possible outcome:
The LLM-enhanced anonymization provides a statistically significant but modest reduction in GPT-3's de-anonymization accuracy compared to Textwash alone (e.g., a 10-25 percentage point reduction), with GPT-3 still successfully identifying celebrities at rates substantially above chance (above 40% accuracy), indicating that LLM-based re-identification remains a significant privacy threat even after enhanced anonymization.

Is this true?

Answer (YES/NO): NO